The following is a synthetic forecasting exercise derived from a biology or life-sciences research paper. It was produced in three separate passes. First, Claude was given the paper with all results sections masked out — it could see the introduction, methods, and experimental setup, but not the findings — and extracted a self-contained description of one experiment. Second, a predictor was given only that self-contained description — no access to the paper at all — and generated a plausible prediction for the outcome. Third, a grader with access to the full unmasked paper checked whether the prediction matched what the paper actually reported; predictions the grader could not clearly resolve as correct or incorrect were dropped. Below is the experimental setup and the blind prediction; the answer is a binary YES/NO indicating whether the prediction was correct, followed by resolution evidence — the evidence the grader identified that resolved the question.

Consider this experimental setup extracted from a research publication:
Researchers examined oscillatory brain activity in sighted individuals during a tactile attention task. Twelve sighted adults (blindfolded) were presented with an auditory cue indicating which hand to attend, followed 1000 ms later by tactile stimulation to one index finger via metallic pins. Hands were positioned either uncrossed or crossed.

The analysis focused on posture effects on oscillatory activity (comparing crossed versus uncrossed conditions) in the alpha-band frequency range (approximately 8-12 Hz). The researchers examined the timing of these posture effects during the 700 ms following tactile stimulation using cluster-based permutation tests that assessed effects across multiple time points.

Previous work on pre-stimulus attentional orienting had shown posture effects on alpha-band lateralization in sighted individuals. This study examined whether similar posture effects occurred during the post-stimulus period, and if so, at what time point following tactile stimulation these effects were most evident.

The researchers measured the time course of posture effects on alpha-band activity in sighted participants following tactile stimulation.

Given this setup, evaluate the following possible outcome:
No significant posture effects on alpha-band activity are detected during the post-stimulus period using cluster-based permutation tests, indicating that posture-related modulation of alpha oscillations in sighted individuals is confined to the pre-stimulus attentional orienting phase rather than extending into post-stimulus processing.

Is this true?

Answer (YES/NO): NO